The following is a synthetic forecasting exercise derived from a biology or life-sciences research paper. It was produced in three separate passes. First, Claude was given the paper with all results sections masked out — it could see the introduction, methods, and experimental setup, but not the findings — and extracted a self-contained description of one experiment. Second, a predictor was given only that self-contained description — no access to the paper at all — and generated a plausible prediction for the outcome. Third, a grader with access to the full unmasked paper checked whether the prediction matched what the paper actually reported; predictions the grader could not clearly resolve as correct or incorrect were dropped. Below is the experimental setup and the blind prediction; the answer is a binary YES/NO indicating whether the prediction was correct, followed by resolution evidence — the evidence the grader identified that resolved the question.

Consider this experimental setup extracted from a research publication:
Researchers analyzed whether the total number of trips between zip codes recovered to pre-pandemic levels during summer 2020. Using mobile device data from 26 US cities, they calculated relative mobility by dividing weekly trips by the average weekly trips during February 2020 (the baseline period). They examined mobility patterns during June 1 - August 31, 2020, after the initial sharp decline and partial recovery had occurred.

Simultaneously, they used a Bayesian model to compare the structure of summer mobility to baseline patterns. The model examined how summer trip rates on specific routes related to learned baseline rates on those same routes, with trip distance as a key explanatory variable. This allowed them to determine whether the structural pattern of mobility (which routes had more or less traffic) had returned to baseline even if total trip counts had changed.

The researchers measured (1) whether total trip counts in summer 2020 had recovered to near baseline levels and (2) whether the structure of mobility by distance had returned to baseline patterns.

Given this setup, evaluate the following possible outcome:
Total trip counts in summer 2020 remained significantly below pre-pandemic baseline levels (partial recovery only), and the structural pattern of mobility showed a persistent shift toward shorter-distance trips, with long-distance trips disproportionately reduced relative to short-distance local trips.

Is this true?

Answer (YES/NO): NO